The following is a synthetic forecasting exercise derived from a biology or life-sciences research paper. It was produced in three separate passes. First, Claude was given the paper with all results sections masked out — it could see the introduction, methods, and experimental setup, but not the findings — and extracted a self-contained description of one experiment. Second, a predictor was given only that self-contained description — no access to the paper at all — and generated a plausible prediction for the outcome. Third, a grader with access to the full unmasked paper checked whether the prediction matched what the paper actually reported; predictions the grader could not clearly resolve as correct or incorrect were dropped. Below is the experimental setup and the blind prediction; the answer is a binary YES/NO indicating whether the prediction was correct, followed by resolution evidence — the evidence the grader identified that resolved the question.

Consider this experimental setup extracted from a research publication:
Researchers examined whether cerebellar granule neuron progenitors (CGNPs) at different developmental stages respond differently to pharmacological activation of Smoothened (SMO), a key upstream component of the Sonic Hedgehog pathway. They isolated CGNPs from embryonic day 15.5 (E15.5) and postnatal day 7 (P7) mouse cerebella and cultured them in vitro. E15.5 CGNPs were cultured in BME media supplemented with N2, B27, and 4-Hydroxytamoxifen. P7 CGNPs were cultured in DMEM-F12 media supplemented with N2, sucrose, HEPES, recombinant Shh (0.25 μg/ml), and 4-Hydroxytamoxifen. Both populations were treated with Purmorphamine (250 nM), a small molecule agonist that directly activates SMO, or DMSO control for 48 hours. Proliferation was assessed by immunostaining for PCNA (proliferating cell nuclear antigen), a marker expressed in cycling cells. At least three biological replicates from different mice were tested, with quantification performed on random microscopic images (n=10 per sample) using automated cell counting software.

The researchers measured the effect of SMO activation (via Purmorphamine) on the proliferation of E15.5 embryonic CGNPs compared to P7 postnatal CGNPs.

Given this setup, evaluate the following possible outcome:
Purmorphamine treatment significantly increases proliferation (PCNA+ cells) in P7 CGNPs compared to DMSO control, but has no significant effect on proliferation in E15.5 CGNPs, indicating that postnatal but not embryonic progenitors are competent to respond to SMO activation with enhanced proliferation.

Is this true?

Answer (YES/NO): YES